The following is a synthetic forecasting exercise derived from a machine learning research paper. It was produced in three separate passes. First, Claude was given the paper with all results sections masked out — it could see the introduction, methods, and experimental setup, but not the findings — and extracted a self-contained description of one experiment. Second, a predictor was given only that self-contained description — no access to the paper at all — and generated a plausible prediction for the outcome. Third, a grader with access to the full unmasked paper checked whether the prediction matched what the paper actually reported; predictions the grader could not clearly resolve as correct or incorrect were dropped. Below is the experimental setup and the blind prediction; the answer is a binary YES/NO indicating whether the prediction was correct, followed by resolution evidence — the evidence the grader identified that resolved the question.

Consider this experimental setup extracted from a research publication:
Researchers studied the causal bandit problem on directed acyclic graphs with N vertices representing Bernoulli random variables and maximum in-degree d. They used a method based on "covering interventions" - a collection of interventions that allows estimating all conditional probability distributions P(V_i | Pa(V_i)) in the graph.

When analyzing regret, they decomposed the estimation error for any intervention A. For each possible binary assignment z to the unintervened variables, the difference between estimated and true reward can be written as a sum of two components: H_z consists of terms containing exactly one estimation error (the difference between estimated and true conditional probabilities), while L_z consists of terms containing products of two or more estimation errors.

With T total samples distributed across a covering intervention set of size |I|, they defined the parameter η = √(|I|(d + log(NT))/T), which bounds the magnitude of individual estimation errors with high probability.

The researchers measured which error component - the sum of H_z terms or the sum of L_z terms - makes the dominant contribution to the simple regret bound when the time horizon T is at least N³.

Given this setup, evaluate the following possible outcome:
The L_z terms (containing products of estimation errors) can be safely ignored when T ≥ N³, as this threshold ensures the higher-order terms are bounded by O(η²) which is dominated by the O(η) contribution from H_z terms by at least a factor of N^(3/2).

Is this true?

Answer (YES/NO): NO